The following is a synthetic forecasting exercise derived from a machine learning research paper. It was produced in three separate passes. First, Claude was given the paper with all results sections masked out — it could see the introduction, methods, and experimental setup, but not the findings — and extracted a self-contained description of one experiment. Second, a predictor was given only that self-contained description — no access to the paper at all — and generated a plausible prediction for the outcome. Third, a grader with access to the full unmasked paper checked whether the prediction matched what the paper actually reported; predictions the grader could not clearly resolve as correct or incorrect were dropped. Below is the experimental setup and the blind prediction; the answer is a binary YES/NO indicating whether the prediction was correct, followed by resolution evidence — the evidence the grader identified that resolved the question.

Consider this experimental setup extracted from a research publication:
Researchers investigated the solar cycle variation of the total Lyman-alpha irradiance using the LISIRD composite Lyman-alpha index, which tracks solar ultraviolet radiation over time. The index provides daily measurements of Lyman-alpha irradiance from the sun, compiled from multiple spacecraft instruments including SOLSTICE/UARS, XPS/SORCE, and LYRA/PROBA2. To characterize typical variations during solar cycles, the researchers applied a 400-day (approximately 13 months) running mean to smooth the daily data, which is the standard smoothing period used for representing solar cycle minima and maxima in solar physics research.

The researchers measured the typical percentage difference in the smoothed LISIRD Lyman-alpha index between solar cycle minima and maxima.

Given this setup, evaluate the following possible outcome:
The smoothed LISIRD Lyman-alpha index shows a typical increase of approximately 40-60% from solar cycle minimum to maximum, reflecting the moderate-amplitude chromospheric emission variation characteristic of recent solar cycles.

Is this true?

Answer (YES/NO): YES